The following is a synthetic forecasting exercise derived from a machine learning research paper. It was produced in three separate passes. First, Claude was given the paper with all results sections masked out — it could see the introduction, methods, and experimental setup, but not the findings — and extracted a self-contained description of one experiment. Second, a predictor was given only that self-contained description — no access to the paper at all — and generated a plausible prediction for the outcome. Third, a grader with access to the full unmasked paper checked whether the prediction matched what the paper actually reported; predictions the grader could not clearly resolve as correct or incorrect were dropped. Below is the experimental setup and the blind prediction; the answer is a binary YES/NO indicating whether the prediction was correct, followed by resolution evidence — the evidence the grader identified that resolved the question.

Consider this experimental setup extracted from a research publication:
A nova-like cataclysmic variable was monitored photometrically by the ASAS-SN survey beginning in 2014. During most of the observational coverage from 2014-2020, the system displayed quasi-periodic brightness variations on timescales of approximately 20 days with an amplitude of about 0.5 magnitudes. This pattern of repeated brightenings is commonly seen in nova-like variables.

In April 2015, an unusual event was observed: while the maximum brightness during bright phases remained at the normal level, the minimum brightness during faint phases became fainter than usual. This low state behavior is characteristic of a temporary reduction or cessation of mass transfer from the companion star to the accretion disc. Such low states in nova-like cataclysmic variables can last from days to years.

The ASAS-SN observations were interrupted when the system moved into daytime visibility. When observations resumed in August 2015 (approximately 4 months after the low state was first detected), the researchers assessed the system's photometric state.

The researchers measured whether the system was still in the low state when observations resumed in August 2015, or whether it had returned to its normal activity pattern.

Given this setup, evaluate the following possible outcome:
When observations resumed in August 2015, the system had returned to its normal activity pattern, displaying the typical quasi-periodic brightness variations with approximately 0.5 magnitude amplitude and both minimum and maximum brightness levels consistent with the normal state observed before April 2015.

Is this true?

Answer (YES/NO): YES